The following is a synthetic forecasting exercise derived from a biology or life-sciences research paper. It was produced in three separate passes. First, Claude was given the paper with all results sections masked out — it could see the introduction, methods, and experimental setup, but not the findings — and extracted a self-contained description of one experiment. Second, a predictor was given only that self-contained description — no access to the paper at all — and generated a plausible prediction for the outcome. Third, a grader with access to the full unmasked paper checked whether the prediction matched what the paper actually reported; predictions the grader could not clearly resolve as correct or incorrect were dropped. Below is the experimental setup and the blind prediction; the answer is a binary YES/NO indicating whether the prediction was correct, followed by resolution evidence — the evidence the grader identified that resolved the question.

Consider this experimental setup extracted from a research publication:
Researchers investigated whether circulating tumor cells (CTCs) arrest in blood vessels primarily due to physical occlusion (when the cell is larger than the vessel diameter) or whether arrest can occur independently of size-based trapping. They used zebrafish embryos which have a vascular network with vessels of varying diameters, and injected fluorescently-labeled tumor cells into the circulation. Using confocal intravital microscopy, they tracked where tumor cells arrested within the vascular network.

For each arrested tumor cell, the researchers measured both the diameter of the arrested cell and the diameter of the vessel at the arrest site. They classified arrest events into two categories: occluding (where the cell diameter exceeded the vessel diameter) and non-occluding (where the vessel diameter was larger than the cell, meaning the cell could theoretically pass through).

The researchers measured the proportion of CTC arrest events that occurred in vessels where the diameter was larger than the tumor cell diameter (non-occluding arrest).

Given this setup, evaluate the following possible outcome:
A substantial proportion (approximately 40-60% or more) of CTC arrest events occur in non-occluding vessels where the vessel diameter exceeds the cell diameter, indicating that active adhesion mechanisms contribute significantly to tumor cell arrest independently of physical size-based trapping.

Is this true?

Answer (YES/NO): YES